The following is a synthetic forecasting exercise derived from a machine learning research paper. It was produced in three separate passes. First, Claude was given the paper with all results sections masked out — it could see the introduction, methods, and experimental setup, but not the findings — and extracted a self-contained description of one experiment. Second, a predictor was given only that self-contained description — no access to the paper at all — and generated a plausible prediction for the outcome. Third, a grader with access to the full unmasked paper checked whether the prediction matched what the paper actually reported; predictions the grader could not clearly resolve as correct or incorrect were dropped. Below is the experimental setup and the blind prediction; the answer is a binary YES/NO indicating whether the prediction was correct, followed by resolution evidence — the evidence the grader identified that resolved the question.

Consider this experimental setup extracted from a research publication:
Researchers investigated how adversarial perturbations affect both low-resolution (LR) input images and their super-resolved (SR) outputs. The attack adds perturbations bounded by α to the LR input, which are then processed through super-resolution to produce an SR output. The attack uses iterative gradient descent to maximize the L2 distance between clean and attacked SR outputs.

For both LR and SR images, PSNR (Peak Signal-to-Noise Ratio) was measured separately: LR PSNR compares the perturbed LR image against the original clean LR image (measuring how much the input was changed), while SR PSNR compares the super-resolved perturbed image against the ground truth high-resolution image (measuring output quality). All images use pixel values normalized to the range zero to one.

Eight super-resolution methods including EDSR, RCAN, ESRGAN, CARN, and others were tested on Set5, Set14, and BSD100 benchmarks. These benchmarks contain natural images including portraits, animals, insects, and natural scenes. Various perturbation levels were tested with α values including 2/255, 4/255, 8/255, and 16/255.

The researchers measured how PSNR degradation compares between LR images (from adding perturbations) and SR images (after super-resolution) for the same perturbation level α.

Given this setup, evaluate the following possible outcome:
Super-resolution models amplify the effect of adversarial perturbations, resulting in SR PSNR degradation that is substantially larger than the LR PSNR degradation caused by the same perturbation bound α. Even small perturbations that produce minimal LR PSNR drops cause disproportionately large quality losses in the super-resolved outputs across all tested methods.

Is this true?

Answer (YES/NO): YES